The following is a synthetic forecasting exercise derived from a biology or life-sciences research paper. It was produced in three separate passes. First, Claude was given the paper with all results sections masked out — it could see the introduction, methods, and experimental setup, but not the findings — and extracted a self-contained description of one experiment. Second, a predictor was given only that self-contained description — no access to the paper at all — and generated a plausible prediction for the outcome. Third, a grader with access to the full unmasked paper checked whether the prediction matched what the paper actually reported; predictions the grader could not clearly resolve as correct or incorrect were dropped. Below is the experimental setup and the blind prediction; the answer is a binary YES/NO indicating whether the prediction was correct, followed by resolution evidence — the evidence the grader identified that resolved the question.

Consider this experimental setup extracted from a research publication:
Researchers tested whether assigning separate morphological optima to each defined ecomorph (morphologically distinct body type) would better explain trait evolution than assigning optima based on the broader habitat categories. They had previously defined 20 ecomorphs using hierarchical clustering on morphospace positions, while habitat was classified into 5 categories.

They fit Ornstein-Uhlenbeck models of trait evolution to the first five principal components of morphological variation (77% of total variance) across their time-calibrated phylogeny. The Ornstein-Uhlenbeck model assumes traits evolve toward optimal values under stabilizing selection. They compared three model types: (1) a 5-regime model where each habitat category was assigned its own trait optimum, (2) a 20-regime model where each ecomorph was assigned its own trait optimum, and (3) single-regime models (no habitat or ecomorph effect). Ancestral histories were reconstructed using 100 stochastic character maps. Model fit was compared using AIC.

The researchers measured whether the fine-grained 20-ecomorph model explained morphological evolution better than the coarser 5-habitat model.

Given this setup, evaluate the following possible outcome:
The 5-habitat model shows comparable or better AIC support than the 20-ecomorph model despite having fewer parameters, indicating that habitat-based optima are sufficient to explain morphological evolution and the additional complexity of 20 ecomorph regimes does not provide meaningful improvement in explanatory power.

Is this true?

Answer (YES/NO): NO